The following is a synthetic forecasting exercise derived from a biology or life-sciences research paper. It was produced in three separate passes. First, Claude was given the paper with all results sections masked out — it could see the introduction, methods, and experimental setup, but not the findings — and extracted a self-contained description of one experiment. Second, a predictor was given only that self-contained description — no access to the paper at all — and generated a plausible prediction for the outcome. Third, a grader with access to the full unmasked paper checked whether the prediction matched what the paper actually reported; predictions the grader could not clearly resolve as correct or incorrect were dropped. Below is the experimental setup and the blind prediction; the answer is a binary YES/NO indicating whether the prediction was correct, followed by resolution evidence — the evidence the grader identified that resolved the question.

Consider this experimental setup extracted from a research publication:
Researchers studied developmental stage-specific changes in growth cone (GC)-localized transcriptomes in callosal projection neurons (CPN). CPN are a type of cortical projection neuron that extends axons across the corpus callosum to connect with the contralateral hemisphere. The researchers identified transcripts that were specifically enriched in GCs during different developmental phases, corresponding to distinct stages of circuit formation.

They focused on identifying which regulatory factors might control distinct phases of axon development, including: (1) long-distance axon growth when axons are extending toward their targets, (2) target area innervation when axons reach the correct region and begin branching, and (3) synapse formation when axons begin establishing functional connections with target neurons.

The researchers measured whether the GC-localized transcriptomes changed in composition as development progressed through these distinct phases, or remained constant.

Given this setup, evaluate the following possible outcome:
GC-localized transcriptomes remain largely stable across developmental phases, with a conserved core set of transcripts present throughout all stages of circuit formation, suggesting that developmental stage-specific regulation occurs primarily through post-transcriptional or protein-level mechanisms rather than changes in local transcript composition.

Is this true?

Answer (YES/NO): NO